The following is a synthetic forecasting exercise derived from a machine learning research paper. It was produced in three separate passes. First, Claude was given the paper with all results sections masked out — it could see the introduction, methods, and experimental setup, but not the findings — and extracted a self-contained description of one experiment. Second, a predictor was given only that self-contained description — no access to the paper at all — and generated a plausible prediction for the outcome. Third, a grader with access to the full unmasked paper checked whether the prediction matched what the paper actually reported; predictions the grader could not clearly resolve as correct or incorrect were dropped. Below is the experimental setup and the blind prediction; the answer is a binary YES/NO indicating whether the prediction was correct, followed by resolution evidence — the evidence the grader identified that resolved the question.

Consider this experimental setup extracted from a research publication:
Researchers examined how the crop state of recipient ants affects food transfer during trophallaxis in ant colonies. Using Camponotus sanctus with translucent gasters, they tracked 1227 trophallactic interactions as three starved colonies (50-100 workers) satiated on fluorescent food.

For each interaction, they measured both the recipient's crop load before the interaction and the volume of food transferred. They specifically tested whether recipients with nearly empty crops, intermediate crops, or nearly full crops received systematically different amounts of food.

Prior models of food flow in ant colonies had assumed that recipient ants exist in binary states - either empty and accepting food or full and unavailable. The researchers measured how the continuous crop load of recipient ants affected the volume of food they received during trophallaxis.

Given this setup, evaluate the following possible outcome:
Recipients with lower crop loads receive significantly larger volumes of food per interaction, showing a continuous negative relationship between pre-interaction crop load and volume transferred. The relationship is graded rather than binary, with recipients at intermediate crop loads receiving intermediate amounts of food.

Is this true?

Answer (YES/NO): YES